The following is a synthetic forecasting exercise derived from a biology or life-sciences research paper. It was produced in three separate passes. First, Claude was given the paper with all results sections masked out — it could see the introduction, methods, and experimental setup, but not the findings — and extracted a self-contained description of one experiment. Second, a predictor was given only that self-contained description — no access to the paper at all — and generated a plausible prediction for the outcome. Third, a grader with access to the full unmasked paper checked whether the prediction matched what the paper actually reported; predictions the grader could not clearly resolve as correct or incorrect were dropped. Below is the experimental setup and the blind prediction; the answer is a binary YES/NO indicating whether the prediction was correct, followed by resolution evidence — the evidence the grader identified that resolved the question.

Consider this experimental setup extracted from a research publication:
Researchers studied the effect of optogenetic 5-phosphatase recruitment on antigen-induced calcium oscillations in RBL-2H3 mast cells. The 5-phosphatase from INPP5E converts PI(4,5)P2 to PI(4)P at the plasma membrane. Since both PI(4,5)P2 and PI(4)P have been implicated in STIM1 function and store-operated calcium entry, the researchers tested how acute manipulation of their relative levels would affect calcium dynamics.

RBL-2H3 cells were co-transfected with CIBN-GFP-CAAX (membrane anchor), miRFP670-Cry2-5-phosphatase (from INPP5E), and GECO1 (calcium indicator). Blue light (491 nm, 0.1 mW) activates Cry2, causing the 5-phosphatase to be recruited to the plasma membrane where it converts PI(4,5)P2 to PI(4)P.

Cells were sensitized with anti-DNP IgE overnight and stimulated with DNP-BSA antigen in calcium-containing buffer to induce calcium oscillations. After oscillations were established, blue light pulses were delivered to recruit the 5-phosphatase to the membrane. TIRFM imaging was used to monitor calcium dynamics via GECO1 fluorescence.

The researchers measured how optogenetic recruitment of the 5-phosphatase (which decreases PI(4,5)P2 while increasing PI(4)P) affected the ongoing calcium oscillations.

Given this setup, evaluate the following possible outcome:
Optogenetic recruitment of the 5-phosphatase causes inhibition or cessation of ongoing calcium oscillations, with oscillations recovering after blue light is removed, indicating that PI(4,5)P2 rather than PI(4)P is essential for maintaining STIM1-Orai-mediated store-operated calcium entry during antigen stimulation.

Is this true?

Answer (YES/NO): NO